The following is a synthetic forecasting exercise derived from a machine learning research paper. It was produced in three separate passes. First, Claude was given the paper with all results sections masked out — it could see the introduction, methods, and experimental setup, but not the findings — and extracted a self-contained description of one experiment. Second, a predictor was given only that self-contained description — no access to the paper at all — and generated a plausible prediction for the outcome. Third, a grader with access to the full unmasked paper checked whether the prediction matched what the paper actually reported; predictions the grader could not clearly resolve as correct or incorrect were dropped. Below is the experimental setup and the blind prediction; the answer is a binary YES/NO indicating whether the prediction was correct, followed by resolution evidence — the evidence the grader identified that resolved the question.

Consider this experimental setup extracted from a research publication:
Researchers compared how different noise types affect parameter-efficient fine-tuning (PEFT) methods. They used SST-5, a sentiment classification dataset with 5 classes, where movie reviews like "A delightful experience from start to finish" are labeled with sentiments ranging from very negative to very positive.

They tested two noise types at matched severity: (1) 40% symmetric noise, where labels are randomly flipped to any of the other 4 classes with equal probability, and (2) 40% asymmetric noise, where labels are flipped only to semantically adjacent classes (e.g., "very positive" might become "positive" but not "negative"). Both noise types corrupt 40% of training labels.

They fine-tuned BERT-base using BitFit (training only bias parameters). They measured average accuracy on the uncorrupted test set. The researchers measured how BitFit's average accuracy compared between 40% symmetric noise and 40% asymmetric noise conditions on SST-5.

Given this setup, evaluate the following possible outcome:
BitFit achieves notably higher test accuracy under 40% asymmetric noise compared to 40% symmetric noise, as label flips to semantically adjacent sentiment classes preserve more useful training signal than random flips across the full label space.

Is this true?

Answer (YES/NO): NO